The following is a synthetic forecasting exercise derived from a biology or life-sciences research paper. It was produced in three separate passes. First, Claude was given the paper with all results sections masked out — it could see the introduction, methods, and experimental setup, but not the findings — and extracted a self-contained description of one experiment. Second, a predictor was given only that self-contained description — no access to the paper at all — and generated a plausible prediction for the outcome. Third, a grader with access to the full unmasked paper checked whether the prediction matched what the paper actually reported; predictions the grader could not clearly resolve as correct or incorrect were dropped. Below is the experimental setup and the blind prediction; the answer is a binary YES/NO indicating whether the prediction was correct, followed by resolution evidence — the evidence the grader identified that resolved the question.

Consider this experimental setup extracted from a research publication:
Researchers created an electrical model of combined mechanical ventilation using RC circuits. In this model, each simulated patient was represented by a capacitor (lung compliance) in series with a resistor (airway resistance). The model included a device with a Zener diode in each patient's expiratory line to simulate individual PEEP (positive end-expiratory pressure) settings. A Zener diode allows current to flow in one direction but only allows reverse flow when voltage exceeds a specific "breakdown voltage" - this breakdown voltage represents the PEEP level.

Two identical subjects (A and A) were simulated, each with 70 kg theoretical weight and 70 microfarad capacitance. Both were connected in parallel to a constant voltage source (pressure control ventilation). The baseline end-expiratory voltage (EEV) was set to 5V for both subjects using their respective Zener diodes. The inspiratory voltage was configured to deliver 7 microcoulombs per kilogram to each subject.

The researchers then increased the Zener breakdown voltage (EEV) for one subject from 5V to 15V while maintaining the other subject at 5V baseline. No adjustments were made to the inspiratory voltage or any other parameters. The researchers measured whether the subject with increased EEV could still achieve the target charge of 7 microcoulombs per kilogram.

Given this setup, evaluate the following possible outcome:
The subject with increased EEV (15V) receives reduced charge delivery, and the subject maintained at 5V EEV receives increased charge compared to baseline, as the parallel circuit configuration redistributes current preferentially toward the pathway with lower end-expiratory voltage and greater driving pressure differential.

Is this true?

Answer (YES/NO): NO